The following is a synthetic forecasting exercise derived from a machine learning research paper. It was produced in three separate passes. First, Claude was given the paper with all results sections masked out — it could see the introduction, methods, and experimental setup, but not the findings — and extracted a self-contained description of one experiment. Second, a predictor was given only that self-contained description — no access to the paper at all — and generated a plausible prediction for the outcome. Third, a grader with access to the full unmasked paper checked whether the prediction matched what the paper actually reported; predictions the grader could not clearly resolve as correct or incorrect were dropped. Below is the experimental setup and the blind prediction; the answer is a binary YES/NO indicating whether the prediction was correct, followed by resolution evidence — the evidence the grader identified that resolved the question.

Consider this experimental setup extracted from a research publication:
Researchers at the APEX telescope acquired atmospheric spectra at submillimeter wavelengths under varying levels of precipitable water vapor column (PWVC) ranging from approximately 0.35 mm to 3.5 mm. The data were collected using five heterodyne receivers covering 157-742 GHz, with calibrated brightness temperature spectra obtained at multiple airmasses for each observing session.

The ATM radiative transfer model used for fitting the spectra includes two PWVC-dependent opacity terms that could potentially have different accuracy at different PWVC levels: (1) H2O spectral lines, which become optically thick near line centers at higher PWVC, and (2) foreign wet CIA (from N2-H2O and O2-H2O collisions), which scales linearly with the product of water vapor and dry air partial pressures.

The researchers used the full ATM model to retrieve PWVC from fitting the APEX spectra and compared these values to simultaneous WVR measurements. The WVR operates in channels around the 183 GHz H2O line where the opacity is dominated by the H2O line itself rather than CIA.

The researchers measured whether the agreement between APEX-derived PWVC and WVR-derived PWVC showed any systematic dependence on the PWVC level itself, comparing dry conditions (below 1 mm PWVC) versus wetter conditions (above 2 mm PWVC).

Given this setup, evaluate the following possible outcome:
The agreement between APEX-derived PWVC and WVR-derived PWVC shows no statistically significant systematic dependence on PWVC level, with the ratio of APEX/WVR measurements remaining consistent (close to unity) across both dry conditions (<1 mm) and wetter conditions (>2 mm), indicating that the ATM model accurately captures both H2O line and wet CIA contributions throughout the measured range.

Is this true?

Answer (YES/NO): YES